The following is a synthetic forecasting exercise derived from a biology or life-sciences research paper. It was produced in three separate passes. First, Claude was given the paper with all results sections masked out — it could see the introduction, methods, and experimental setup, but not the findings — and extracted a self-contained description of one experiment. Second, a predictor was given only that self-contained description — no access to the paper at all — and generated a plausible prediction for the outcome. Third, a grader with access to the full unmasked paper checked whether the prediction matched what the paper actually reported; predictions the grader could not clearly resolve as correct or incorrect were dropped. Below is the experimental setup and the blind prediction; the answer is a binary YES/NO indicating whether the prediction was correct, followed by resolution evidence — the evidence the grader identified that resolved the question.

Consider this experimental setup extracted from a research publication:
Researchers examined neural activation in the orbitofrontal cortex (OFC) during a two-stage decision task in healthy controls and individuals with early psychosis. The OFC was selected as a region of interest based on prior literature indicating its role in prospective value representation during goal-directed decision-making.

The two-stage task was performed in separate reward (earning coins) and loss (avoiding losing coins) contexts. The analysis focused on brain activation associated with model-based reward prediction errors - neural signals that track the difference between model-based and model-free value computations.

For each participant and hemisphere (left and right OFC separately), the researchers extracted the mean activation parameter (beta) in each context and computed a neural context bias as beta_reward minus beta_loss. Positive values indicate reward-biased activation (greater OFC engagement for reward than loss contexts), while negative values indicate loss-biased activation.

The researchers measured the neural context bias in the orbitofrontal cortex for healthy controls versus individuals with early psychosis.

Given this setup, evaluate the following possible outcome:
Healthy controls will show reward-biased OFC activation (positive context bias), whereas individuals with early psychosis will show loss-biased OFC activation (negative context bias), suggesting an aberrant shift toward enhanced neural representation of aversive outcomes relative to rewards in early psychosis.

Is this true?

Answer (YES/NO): YES